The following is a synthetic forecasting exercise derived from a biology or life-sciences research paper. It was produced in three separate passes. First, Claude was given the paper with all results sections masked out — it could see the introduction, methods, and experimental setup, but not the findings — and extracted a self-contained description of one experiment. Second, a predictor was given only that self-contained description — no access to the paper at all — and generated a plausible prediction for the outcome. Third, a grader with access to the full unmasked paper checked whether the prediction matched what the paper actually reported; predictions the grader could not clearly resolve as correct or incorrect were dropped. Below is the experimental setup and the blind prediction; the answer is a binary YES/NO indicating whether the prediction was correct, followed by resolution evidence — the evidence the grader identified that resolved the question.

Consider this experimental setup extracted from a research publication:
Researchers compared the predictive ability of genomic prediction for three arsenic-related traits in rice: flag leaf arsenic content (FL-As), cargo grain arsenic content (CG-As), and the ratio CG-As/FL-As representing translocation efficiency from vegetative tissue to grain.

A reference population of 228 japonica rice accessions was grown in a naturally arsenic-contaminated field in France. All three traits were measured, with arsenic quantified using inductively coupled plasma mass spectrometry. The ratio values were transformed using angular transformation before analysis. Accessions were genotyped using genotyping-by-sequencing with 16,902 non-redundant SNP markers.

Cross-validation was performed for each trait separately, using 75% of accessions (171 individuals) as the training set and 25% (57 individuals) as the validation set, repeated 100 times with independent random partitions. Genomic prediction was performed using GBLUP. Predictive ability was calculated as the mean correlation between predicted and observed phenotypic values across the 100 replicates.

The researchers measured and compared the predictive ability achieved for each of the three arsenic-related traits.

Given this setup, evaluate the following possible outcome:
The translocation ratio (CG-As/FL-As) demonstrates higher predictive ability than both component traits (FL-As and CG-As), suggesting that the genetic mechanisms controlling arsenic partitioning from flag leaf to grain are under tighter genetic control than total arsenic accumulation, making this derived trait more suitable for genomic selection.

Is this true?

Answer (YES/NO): NO